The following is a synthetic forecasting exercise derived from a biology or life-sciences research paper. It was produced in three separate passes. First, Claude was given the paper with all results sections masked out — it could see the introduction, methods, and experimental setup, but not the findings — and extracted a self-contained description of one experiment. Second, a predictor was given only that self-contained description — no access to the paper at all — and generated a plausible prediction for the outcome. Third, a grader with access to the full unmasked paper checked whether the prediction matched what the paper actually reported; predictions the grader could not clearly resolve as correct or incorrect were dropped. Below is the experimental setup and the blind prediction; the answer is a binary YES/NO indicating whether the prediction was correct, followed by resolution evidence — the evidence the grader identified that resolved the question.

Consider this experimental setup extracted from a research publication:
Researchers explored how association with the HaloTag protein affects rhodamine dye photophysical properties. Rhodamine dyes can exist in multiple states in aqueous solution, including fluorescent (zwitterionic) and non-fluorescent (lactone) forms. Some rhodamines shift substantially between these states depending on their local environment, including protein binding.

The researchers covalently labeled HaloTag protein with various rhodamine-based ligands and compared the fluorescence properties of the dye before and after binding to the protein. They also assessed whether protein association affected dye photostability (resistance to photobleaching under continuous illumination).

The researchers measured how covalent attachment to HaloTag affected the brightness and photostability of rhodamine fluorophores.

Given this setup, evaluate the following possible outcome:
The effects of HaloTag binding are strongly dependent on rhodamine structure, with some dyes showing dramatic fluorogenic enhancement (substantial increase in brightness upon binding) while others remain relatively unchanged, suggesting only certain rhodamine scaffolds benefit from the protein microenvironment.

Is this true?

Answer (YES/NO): YES